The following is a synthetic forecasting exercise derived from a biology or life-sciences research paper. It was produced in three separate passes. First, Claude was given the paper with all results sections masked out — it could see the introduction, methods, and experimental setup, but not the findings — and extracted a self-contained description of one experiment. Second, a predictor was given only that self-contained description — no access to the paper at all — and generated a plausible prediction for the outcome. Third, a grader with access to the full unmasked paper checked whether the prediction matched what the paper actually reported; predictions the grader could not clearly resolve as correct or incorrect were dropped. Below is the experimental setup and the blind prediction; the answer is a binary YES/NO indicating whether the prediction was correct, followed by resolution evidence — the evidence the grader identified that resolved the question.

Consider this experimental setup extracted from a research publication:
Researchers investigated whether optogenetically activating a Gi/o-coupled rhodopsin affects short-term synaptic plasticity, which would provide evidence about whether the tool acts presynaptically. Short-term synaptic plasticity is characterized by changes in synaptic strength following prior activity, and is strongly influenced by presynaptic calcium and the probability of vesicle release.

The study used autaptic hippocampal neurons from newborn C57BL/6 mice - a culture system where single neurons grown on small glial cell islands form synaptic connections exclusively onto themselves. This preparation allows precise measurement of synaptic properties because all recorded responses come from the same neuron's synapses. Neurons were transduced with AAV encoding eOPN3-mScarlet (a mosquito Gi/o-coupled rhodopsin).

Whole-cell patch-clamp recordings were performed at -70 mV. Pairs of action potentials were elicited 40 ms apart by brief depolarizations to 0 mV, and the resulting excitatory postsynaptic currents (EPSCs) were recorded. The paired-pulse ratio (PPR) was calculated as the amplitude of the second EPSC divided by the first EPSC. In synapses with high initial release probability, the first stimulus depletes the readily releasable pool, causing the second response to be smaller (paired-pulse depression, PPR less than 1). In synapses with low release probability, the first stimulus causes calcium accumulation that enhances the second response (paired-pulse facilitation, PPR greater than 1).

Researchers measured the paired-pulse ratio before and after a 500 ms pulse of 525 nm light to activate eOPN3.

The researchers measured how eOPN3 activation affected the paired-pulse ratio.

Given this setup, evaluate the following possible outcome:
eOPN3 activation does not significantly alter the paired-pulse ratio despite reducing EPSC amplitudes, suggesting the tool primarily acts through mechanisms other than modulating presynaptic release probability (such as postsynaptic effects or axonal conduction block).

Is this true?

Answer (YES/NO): NO